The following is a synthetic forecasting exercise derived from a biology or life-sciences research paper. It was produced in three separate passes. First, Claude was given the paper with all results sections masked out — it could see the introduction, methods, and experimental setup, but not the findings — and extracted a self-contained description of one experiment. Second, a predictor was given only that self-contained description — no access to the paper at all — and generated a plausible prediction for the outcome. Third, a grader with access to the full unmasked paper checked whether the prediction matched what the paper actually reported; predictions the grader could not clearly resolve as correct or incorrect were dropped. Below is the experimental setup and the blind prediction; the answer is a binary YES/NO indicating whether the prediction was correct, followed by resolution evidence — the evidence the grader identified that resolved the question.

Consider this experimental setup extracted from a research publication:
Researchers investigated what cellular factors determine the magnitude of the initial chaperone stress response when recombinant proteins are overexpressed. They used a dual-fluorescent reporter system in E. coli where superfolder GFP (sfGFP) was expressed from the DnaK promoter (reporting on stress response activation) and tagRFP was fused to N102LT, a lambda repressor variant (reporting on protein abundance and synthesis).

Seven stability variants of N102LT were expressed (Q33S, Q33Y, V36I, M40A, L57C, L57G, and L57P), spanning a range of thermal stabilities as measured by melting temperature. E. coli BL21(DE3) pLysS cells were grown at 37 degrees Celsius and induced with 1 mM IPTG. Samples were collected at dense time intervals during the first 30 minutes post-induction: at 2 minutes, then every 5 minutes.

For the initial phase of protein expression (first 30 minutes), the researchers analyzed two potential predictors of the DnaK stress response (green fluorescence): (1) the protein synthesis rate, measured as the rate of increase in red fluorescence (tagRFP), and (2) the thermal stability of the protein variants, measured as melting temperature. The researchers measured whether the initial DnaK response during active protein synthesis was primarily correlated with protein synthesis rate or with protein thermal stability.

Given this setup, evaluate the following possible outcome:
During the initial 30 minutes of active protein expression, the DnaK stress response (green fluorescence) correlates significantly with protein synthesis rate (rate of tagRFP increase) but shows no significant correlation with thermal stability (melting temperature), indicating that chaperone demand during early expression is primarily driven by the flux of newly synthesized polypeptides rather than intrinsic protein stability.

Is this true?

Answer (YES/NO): YES